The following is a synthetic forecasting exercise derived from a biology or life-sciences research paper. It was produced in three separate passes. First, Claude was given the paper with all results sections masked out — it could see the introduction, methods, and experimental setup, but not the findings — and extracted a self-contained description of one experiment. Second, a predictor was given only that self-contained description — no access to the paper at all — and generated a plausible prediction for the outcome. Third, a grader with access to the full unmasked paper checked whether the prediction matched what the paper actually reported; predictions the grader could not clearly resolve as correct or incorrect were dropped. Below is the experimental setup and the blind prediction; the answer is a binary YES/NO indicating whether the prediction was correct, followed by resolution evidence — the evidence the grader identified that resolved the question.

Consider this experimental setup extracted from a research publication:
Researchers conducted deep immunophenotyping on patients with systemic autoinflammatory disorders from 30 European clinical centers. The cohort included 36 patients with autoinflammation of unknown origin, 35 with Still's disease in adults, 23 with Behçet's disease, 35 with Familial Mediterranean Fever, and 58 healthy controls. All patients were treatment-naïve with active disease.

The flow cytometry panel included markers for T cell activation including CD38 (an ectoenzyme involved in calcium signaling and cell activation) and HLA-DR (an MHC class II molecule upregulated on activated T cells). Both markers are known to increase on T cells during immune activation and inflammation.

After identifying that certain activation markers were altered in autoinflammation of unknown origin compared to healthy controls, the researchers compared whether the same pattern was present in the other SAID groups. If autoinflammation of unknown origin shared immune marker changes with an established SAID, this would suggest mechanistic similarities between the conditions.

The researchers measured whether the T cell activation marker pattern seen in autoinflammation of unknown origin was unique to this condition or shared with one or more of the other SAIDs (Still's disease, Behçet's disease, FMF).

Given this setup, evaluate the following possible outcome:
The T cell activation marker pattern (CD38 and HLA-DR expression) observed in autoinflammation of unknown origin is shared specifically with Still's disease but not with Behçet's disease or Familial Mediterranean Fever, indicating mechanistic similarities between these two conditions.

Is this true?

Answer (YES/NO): YES